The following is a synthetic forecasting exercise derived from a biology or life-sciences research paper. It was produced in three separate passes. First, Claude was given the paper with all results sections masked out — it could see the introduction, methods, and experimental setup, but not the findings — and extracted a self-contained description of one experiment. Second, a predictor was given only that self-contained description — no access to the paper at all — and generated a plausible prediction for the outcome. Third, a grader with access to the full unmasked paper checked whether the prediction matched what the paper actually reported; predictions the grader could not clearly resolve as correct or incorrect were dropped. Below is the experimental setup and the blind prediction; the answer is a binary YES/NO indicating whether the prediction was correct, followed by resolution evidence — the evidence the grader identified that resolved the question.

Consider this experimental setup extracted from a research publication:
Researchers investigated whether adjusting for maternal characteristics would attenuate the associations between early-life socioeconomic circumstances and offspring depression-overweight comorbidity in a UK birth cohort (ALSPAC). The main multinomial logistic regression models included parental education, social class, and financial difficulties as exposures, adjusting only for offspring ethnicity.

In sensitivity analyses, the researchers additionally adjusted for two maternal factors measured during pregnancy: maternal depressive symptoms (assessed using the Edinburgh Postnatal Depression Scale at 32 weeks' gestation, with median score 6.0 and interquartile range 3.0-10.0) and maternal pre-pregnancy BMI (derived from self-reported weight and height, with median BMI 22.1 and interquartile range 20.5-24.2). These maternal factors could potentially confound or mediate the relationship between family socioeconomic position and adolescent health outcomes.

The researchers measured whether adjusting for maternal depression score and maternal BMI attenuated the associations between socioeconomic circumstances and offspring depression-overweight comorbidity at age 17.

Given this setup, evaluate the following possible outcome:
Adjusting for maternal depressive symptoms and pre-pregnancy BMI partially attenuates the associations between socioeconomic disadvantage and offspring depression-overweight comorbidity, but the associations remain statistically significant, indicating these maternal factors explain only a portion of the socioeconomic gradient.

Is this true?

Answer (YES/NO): YES